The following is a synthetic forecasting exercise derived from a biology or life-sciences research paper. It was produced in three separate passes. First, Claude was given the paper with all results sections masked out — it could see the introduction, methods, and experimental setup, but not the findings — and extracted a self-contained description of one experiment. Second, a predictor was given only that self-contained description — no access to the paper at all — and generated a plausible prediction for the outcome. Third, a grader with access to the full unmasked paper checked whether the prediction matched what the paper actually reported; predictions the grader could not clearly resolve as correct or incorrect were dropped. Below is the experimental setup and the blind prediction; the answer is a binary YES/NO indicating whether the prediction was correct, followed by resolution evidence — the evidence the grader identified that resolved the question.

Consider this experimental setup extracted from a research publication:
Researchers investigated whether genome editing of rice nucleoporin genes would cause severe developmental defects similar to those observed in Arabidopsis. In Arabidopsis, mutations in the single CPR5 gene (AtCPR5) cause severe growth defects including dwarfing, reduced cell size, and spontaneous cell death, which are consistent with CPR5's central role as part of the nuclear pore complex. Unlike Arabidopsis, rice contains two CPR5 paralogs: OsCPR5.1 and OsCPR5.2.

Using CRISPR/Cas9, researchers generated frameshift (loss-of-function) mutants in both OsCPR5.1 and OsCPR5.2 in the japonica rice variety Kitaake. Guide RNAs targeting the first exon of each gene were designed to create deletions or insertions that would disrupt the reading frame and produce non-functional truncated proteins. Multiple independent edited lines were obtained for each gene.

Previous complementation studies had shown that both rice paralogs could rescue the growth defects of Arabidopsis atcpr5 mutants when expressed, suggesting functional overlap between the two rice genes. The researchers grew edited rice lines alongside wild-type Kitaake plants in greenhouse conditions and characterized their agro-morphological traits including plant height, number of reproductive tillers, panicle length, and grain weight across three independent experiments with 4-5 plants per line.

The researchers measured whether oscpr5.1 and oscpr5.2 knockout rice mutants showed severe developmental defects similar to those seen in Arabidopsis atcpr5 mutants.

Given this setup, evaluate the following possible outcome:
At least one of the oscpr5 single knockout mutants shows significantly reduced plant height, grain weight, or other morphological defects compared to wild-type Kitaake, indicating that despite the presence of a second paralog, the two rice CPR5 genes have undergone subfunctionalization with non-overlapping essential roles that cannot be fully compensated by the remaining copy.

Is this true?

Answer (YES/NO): NO